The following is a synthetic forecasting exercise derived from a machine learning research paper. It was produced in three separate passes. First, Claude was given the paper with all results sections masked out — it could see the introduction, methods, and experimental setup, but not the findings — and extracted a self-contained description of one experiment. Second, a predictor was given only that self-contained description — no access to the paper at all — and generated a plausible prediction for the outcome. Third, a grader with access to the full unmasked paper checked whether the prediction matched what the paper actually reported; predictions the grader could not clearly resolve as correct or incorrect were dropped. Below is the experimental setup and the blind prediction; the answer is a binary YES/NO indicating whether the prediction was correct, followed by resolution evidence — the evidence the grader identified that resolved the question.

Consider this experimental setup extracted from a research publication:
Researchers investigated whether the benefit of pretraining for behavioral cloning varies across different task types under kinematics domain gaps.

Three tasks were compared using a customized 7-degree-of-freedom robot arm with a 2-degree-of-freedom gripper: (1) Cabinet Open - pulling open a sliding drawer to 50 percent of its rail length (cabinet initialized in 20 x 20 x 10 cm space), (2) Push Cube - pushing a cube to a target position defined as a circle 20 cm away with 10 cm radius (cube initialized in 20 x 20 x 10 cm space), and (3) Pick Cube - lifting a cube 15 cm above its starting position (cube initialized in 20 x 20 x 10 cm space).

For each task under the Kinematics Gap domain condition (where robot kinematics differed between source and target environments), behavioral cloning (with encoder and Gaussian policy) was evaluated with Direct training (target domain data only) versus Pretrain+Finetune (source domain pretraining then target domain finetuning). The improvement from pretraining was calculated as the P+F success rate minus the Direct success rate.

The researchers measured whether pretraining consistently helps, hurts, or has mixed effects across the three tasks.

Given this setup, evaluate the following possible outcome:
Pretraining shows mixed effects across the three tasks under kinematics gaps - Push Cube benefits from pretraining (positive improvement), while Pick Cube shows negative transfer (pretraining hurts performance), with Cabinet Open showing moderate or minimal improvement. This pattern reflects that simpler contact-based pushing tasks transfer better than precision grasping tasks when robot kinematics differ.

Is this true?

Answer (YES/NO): YES